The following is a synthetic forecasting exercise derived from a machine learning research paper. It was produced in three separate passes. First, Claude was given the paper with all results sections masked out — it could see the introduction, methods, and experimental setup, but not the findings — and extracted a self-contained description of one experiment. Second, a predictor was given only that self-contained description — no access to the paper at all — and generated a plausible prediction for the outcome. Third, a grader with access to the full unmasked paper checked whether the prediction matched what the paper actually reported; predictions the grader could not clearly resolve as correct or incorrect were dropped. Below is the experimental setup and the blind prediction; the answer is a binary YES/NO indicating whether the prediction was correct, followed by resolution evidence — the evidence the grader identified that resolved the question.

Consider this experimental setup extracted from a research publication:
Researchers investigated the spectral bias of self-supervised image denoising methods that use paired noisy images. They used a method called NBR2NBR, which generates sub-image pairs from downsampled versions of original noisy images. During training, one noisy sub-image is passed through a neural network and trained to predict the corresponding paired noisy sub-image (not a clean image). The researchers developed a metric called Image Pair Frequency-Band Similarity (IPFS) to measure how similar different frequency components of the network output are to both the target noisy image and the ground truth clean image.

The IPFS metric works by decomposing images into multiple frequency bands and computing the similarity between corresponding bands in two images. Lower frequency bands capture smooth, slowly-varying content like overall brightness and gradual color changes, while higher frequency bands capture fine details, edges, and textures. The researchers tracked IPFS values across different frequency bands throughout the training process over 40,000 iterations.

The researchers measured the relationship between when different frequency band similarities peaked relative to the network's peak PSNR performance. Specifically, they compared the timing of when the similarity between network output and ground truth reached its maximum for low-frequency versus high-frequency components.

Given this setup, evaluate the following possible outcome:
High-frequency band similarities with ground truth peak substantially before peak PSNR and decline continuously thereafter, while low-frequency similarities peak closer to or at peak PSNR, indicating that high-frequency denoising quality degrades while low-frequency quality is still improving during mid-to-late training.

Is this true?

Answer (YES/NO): NO